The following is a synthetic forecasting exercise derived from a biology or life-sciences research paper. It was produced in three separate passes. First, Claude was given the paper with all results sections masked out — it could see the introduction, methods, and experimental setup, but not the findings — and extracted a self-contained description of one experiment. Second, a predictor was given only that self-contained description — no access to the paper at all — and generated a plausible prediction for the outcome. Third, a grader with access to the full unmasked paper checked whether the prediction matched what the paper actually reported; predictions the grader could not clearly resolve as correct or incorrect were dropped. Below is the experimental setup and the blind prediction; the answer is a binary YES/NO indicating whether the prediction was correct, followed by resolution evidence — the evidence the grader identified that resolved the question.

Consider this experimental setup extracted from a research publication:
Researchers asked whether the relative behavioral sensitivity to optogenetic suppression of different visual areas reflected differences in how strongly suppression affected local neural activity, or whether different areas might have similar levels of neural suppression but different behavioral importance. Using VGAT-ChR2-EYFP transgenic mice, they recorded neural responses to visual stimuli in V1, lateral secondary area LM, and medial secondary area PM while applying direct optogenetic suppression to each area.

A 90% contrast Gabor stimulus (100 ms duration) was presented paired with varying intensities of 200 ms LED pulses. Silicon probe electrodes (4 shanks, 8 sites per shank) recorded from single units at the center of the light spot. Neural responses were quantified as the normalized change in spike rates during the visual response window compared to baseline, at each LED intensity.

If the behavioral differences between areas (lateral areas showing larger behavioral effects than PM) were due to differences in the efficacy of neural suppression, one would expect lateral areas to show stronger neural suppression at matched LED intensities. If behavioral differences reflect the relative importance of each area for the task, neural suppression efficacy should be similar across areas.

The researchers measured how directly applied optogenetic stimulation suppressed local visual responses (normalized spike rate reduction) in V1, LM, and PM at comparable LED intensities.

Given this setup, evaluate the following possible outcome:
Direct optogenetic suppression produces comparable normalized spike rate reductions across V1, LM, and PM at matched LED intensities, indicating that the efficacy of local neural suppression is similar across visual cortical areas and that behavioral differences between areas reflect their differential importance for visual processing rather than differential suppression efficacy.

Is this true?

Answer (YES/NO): YES